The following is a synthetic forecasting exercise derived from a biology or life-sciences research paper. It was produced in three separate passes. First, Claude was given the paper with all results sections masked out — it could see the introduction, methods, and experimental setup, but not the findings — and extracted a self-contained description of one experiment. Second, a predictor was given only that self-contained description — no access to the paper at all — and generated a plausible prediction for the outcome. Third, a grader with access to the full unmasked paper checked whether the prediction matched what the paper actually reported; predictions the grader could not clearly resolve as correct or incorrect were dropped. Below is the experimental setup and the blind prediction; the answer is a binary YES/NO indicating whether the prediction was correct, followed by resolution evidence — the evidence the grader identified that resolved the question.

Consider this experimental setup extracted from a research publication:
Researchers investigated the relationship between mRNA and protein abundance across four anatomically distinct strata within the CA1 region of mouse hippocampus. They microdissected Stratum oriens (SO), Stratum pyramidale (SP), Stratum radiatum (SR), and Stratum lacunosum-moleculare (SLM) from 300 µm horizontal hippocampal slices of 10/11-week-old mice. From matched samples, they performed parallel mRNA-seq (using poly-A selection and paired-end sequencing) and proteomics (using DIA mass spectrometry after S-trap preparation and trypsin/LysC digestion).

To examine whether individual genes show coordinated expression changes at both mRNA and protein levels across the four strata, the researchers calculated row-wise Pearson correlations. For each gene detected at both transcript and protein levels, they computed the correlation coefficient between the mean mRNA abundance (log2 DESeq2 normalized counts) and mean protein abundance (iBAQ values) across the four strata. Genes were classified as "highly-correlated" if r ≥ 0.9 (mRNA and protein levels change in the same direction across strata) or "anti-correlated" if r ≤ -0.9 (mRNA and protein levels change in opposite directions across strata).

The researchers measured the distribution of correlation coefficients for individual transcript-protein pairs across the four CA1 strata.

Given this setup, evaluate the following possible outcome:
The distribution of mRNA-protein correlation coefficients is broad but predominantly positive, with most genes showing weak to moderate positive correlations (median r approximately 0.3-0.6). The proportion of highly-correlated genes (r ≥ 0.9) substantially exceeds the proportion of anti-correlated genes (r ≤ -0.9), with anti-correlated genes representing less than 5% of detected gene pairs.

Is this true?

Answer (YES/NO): NO